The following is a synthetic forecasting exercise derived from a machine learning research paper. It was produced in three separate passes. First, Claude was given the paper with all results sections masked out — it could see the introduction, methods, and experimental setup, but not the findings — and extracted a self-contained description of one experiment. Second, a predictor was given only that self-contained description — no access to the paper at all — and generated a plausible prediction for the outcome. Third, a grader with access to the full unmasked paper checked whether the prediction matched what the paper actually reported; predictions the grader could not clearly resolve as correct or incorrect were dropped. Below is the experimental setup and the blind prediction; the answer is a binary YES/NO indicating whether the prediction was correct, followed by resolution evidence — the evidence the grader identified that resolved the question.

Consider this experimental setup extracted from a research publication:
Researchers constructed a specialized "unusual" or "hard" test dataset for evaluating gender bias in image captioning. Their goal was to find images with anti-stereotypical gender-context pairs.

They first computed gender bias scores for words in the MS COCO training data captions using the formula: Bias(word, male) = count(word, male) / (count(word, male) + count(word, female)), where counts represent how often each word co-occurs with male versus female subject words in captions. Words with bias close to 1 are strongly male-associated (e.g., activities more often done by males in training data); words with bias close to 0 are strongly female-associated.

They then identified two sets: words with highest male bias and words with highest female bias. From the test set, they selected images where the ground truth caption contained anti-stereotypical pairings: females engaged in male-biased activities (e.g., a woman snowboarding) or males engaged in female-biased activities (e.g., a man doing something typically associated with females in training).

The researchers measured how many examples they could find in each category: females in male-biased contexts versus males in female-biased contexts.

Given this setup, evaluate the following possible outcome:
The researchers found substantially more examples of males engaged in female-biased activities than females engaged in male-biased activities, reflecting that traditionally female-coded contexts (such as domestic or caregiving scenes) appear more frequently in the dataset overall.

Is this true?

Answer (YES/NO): NO